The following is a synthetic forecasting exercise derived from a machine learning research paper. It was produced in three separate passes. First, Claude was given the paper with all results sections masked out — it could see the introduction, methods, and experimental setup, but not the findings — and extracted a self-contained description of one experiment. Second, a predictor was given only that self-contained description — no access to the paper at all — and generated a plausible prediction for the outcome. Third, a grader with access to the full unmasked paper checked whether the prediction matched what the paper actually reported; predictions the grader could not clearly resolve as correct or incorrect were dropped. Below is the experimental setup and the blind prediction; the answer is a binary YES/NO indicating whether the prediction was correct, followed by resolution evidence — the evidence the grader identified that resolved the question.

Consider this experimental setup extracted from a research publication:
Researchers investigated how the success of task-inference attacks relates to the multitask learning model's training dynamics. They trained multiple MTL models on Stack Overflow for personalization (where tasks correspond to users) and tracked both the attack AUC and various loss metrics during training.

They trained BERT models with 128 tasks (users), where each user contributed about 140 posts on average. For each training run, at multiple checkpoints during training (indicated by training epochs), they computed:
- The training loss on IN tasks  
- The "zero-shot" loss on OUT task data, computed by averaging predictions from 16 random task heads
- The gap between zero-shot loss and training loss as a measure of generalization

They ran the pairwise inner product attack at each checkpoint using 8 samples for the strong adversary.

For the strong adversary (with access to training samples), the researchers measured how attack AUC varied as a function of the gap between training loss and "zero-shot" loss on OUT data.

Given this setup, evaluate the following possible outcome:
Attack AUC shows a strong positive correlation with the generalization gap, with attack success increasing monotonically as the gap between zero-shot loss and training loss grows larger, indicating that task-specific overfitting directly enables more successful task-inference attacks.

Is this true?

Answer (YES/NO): NO